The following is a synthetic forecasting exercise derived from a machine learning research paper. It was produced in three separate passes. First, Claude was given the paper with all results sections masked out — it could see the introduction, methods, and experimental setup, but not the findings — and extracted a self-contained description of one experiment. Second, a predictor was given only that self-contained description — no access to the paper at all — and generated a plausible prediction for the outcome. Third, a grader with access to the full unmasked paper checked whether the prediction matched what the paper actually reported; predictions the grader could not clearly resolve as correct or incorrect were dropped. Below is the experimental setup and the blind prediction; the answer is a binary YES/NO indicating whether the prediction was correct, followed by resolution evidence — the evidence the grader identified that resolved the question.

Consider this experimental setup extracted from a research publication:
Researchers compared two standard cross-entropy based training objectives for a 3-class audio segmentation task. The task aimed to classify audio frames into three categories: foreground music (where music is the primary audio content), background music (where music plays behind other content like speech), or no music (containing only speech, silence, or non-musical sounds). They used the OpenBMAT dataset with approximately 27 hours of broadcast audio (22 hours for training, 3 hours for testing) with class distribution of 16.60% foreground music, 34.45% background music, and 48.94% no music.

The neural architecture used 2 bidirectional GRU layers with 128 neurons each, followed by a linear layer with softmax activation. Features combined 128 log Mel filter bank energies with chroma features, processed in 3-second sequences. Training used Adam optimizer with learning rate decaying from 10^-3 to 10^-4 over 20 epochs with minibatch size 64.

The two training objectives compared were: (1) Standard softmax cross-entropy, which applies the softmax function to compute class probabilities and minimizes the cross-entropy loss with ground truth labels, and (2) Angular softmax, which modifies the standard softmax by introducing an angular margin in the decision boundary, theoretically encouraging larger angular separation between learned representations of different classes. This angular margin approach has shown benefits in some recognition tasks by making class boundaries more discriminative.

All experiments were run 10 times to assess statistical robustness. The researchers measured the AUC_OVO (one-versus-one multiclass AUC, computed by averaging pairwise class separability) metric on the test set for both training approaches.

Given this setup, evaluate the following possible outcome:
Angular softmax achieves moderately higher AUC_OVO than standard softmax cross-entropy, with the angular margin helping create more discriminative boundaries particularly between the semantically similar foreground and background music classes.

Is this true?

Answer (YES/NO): NO